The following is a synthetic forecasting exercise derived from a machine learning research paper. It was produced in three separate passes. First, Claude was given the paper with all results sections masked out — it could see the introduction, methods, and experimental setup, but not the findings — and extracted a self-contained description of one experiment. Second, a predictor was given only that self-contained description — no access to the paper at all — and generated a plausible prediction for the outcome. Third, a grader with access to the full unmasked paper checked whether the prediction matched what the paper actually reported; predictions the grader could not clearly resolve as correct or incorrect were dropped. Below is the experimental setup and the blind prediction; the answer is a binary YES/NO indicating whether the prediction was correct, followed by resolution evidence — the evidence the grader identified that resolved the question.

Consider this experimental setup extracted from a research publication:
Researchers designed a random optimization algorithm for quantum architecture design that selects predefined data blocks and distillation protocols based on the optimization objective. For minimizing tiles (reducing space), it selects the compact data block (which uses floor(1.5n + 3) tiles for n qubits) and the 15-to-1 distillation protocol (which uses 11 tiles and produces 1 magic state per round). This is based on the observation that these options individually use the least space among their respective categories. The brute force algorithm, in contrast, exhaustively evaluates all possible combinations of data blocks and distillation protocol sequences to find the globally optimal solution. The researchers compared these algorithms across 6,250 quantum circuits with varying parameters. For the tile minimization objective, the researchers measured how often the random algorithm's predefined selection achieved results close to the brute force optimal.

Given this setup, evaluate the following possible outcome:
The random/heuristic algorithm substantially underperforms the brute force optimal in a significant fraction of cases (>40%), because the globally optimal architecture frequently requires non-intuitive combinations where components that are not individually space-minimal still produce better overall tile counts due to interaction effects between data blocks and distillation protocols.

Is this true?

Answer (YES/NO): NO